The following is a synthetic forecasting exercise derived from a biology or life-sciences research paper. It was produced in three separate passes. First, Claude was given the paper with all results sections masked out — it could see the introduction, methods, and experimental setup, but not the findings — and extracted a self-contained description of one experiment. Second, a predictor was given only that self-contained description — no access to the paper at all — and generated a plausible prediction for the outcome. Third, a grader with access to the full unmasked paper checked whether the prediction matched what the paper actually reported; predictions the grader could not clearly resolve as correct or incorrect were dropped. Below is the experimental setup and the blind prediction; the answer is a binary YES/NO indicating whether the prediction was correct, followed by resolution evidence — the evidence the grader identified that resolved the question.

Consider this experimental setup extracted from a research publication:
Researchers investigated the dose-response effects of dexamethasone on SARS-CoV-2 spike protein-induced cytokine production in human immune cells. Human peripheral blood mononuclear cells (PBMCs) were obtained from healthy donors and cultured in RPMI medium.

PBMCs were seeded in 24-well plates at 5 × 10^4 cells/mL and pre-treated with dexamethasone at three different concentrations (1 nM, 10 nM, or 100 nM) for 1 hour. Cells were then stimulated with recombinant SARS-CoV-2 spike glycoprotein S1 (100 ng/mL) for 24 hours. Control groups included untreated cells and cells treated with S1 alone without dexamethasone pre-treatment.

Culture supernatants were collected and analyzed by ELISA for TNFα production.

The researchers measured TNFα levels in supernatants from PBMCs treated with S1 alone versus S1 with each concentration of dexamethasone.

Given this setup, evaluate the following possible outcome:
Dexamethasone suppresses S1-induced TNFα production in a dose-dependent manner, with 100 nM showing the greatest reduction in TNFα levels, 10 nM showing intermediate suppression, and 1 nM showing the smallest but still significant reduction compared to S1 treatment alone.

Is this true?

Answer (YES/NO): NO